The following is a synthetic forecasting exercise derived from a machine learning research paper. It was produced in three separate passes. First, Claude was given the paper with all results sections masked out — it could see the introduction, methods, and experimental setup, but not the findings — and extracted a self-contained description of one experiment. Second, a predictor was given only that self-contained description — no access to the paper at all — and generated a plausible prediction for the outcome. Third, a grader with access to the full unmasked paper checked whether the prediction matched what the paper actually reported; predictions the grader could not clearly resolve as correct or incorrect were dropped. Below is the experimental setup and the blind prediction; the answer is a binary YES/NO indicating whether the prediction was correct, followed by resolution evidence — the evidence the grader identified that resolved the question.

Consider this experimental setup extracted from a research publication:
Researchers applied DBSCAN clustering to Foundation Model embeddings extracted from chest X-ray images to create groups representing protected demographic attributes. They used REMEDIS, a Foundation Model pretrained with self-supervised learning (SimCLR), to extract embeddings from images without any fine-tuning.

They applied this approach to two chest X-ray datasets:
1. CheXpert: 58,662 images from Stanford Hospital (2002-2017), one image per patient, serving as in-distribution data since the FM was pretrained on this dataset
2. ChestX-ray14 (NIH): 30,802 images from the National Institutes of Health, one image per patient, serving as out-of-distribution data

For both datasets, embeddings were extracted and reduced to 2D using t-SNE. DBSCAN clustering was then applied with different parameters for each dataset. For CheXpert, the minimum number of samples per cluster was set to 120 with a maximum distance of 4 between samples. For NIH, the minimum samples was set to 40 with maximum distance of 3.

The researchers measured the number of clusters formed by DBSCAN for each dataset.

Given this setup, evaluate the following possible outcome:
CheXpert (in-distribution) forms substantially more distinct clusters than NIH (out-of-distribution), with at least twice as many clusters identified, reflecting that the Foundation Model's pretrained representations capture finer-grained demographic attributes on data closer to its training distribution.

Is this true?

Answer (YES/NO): NO